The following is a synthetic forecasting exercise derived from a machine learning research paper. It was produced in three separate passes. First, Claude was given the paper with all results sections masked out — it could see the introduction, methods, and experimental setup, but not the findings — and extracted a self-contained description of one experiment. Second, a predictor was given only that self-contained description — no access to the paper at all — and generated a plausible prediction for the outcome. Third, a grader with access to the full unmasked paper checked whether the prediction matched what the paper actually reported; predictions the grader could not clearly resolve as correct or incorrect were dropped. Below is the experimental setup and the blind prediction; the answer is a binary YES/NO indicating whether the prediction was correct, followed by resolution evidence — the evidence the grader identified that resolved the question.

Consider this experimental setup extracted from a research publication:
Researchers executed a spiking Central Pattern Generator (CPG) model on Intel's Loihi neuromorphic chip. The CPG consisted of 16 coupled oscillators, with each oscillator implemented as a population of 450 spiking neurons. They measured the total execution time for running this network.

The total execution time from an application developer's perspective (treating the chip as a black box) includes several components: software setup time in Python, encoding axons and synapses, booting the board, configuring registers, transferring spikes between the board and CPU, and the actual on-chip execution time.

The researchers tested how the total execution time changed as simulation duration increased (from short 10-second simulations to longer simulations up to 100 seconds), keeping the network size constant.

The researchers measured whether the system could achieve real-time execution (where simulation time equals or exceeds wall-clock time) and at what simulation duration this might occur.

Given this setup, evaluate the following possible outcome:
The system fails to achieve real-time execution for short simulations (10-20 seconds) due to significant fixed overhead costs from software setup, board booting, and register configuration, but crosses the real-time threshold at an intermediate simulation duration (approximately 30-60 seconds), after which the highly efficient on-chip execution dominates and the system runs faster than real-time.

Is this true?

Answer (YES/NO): YES